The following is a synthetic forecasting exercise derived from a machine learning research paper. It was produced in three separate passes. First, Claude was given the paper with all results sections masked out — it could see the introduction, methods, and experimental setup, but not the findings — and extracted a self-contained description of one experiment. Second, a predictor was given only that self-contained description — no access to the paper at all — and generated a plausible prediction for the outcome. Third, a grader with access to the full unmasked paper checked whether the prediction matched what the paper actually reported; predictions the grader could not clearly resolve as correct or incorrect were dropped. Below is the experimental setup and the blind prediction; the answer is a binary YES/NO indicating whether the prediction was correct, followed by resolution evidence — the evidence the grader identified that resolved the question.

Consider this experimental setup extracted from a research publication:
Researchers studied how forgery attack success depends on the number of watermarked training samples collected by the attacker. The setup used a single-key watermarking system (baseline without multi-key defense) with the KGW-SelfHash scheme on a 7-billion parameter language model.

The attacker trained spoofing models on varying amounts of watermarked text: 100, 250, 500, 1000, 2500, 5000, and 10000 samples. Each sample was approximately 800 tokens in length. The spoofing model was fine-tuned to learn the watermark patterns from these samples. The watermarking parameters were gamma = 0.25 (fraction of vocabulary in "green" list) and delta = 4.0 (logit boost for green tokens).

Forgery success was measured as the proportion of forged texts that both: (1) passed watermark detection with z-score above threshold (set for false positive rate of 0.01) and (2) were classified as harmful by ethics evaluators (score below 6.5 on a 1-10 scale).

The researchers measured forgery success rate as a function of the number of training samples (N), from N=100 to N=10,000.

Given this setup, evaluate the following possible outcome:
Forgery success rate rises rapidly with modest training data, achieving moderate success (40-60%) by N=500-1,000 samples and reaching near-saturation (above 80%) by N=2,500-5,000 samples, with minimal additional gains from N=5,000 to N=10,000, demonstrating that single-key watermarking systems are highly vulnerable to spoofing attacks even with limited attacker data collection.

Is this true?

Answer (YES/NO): NO